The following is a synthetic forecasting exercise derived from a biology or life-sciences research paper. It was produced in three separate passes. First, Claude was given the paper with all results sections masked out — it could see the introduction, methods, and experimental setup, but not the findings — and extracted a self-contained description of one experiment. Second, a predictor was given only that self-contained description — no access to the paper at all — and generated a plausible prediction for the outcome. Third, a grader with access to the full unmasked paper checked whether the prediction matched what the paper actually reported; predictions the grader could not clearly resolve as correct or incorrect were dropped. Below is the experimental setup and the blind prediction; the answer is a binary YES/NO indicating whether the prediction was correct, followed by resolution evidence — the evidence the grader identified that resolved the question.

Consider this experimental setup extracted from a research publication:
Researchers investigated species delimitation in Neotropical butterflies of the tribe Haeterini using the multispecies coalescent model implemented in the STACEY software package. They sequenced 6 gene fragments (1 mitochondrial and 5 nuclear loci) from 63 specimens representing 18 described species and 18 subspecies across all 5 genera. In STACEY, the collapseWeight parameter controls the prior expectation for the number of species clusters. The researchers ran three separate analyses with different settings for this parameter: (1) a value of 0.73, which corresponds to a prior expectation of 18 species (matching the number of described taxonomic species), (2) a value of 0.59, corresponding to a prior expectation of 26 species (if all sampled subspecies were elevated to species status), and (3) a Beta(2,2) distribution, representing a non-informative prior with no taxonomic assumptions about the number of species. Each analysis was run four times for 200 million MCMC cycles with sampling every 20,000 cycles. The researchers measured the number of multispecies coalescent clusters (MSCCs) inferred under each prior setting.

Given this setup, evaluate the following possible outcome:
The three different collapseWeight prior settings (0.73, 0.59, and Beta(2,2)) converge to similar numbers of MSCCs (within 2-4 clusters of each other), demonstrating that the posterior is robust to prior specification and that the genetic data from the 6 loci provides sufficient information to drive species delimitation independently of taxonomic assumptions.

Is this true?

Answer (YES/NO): NO